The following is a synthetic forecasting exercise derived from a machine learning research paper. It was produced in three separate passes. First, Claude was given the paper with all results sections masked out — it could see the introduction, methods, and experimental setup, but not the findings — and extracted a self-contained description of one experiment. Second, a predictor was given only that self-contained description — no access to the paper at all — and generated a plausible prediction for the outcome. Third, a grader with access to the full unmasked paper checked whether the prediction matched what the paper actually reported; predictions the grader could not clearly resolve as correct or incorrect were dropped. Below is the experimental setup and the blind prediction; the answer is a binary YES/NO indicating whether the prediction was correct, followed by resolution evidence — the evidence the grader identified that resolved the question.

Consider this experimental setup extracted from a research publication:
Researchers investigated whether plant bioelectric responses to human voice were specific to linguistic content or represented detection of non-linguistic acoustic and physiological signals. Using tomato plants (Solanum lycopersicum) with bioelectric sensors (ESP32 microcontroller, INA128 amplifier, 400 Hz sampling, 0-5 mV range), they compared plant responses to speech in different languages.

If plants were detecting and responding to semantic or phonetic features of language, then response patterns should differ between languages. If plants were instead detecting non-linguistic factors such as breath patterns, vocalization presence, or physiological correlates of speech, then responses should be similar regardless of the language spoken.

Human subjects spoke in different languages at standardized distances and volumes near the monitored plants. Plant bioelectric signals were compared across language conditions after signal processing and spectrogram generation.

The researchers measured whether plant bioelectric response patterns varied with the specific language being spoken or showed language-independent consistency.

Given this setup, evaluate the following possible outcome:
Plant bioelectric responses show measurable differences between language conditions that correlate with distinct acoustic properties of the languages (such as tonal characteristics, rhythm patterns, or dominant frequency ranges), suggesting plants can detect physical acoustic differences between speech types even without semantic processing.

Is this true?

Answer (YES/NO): NO